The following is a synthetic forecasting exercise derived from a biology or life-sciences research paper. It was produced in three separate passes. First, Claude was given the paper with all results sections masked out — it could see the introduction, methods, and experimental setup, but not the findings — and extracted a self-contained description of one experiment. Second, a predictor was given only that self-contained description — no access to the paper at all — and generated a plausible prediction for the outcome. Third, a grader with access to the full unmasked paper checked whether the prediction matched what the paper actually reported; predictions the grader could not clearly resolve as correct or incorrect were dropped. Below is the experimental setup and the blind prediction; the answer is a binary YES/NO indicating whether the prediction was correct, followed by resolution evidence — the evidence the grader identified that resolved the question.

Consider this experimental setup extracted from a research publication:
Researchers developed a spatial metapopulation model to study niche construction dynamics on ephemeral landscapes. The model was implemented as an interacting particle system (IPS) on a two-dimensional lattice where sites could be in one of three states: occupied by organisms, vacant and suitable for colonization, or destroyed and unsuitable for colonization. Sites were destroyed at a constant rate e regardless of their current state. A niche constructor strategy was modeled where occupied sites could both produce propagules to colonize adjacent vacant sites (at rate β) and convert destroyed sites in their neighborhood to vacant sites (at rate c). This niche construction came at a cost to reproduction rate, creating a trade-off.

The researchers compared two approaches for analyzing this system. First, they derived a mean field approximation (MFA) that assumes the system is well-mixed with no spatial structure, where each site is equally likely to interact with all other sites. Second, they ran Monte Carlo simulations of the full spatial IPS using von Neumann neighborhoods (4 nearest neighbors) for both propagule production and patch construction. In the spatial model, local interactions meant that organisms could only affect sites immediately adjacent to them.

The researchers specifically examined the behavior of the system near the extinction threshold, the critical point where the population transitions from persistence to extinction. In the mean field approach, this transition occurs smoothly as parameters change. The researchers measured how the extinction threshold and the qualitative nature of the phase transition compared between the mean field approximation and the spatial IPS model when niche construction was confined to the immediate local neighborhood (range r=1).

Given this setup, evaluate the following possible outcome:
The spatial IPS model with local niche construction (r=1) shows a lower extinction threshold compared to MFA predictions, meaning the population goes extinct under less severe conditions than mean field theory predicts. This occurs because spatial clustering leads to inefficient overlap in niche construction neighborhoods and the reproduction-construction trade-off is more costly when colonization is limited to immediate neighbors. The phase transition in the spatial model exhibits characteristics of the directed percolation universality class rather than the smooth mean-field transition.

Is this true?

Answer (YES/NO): NO